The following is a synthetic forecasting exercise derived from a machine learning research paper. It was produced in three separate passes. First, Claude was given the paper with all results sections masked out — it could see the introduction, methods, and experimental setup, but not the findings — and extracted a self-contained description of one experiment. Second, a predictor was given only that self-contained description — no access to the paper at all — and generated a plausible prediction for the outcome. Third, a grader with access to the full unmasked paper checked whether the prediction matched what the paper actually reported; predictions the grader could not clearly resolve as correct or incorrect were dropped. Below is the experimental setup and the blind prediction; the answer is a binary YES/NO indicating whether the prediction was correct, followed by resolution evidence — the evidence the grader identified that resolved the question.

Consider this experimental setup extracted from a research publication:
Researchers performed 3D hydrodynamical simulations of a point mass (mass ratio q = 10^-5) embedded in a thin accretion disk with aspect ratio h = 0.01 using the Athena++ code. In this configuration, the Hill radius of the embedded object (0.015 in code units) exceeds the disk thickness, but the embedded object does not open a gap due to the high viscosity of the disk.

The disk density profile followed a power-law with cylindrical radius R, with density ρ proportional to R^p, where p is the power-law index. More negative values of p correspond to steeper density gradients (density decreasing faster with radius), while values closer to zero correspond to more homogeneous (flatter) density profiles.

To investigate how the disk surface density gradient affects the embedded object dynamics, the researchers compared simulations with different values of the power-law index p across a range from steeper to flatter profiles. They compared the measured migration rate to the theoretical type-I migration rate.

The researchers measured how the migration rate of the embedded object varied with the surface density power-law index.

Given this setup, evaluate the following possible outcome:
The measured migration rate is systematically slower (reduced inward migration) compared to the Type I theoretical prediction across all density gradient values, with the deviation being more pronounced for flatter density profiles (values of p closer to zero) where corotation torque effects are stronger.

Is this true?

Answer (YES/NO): NO